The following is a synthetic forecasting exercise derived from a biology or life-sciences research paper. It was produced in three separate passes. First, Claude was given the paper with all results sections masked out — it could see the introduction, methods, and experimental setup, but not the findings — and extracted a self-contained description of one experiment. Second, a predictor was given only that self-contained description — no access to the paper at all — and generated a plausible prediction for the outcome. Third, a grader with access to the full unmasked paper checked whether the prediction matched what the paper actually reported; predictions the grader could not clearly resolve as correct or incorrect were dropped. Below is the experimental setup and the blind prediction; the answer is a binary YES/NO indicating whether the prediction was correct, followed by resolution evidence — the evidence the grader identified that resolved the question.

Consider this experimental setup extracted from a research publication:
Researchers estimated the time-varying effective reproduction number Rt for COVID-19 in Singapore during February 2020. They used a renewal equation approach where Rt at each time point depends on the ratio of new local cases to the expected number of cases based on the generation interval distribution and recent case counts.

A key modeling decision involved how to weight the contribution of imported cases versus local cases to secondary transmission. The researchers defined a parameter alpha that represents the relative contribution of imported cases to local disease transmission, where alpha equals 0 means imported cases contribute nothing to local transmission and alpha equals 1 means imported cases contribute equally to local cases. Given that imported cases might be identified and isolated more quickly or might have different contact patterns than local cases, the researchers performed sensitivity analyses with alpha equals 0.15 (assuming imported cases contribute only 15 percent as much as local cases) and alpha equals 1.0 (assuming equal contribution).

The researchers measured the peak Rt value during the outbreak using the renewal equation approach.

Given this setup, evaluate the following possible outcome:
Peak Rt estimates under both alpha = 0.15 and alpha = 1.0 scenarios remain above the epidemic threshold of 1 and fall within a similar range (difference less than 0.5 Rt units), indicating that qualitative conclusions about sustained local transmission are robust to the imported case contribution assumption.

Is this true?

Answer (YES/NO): YES